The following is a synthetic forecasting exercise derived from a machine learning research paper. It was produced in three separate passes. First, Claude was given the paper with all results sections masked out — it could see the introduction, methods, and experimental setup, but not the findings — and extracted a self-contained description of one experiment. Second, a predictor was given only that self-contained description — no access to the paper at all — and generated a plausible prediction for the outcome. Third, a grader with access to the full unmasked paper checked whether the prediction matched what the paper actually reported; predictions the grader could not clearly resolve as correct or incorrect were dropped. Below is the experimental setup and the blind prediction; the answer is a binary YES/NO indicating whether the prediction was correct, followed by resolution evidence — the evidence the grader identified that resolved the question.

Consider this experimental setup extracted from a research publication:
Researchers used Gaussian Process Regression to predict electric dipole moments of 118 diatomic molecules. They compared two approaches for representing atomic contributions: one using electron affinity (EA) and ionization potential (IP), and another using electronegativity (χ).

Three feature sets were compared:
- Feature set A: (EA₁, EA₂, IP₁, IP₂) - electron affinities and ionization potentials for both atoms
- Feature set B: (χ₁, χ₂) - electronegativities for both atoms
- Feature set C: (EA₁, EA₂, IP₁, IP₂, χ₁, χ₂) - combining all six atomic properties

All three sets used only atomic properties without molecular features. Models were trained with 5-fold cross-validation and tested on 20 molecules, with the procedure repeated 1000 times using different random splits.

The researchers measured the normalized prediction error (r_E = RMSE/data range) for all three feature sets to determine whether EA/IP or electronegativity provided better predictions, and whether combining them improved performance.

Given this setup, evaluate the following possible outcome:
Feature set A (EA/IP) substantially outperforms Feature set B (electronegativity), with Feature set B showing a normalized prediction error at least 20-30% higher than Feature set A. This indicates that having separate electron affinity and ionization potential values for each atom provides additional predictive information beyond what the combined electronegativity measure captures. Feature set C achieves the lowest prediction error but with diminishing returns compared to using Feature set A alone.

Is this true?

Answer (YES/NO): YES